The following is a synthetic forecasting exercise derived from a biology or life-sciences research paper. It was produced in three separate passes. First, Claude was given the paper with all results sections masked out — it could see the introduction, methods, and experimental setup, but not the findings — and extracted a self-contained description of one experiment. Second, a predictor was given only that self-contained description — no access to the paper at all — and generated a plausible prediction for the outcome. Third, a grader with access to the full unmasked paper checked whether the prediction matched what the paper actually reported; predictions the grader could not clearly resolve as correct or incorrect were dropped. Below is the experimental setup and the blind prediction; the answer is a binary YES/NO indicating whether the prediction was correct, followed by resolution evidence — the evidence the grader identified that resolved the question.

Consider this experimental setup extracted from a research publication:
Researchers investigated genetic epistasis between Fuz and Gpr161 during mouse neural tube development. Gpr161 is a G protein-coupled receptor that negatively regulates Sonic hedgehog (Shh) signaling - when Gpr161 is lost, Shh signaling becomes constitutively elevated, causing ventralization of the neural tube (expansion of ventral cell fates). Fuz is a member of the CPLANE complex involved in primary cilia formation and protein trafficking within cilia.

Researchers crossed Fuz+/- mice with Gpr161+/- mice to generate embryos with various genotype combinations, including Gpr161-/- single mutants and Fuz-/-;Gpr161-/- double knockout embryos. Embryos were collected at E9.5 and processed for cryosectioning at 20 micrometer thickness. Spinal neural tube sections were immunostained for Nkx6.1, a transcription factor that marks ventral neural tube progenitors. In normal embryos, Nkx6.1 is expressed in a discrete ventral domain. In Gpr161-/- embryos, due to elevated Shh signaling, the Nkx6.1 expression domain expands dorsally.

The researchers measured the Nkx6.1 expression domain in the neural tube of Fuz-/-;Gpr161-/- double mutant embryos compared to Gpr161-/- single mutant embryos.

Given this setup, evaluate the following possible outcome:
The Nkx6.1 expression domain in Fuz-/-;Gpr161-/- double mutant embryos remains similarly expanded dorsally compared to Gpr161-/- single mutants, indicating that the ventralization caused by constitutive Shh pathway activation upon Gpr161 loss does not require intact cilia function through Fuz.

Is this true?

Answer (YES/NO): NO